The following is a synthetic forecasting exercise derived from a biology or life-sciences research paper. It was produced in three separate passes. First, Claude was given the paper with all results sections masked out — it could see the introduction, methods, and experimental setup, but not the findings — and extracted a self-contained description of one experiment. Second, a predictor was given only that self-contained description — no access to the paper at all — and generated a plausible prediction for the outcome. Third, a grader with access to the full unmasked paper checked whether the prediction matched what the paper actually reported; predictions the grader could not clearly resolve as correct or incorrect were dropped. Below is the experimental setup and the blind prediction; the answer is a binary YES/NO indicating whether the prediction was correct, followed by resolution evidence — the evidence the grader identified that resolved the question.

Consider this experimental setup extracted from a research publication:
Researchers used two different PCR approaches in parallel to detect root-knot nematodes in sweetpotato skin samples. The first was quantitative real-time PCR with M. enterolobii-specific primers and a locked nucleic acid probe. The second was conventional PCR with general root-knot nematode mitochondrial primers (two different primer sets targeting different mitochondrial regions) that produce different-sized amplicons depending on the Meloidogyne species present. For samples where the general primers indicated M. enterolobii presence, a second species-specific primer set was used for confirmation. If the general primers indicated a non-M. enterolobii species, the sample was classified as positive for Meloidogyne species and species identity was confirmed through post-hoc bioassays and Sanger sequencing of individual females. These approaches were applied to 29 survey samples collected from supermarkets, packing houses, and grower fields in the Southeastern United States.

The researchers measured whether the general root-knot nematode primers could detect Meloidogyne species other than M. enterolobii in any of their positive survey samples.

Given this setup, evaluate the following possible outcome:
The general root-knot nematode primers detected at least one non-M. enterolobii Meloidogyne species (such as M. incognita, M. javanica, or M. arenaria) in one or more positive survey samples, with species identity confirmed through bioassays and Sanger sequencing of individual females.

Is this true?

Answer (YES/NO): YES